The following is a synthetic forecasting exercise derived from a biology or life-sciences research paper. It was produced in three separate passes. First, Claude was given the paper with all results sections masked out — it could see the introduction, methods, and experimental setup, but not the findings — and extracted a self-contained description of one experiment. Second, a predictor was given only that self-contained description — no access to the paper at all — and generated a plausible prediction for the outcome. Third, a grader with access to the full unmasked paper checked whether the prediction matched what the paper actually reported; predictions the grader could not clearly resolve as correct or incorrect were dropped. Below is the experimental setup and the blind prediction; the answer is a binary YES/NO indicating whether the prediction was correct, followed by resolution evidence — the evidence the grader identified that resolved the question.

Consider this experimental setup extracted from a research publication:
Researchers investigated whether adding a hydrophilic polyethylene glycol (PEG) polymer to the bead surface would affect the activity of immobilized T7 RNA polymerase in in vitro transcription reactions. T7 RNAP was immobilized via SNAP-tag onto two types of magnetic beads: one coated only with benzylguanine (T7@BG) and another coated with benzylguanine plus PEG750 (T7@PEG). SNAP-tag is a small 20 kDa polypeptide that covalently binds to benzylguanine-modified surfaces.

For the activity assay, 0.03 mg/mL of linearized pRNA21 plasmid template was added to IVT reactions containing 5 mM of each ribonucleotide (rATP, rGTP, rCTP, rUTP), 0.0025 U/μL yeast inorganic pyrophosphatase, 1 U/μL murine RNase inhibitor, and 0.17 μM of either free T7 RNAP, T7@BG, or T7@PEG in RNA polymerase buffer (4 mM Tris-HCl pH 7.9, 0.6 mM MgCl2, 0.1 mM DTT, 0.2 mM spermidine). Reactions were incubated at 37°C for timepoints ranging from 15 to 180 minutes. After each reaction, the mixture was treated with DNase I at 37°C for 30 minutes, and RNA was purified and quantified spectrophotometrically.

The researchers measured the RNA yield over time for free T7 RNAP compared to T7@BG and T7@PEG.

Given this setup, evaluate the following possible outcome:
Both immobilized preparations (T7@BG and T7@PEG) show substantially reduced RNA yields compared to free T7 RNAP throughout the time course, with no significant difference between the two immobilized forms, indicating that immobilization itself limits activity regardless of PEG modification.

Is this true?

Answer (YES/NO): NO